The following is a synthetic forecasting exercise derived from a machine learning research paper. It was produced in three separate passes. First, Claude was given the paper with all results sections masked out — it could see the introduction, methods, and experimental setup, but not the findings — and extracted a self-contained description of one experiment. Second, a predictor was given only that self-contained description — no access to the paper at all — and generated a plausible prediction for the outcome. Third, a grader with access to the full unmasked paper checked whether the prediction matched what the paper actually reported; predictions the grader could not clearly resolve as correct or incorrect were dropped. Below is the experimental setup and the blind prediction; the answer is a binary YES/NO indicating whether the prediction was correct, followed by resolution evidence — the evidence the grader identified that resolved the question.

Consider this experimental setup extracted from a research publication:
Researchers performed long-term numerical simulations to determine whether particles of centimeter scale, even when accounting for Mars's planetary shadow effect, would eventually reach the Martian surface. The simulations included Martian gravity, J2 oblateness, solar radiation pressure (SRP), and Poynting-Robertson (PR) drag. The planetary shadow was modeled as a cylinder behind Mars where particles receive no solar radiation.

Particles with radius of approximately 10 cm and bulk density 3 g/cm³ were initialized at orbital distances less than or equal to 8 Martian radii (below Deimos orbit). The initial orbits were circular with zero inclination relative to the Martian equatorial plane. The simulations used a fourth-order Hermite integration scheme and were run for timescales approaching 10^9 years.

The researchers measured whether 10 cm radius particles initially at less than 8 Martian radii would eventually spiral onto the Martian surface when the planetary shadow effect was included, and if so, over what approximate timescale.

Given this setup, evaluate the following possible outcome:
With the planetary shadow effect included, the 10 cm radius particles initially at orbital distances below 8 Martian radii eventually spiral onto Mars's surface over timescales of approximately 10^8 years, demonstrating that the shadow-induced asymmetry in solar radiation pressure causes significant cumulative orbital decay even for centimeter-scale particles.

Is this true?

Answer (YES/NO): NO